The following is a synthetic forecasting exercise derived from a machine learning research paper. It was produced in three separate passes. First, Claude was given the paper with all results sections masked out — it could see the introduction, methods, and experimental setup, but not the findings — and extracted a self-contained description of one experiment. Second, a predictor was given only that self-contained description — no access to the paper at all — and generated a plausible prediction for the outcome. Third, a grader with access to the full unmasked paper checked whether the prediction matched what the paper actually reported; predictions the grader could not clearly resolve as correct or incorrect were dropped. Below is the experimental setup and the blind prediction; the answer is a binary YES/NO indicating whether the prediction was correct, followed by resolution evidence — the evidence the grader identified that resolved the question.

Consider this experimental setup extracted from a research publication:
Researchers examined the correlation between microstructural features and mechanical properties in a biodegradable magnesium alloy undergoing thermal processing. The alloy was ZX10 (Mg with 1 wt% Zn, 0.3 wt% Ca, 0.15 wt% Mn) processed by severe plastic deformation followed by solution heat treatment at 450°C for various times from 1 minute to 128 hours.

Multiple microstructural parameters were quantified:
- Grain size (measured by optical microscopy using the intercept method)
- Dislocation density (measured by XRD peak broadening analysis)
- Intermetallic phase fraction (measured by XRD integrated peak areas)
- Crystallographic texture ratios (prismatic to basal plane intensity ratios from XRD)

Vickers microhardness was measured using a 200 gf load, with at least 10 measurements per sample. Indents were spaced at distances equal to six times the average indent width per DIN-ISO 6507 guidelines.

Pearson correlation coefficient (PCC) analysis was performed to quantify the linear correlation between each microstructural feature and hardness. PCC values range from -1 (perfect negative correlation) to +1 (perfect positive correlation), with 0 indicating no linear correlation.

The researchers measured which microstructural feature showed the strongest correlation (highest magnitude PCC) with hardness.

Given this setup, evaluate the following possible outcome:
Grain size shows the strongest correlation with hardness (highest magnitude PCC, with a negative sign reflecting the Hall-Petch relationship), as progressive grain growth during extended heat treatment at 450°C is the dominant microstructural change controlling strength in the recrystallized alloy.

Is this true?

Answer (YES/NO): NO